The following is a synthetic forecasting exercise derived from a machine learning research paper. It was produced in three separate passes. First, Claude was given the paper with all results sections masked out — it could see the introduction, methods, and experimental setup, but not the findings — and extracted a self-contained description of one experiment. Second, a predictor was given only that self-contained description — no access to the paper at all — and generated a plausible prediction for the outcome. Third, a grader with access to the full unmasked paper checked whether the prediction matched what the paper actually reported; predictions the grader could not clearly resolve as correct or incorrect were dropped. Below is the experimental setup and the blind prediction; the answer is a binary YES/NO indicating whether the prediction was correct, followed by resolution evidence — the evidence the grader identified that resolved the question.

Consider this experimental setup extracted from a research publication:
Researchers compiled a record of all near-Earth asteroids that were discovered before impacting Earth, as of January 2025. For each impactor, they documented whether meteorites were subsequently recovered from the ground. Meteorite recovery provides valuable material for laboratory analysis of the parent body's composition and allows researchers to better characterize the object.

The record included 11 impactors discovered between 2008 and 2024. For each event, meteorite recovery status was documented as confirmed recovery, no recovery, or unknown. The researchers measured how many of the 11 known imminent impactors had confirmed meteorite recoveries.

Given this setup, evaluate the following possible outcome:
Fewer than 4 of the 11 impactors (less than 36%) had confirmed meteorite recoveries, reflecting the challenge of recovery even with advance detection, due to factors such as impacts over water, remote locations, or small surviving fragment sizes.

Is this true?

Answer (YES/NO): NO